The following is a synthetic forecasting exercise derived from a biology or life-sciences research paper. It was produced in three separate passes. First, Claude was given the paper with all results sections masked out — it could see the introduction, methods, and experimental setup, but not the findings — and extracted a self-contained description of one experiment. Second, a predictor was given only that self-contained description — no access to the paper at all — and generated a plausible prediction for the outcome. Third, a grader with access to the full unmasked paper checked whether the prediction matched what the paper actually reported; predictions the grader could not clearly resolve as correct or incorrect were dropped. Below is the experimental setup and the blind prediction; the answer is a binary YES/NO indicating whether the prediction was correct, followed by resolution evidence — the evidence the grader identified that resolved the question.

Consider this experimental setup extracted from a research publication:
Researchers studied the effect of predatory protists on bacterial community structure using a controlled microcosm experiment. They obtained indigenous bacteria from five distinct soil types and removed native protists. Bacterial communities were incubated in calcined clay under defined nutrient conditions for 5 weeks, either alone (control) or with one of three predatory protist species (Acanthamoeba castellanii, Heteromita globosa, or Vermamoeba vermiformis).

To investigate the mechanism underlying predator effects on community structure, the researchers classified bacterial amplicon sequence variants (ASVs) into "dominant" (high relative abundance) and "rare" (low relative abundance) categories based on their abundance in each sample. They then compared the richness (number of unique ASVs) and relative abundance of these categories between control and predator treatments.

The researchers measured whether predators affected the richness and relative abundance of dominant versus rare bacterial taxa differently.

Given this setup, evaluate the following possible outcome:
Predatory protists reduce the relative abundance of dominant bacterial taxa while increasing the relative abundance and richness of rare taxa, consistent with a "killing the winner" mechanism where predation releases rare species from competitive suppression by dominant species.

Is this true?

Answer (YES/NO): NO